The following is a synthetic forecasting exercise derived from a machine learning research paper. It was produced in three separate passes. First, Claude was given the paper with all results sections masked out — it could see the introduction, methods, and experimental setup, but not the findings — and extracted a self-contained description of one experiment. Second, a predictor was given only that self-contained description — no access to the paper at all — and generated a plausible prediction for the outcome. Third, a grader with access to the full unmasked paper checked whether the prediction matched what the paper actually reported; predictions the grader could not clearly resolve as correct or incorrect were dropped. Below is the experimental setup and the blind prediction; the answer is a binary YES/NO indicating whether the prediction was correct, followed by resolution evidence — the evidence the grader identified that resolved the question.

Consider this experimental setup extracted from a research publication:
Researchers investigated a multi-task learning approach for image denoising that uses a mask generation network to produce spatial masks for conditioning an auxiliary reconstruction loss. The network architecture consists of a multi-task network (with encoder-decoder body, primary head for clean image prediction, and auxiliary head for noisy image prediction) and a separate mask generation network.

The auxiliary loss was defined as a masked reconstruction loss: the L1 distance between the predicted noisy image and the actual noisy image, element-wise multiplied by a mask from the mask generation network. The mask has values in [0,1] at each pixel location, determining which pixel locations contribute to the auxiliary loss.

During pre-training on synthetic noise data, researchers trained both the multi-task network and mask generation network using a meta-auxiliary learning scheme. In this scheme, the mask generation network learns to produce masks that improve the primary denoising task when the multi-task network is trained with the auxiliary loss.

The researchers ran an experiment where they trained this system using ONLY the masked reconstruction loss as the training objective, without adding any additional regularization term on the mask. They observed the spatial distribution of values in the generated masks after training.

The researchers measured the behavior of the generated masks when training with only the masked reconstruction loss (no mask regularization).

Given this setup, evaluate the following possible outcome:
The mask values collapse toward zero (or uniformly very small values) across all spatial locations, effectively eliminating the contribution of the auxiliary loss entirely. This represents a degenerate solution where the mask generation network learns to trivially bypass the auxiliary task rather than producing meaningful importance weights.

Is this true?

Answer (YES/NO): NO